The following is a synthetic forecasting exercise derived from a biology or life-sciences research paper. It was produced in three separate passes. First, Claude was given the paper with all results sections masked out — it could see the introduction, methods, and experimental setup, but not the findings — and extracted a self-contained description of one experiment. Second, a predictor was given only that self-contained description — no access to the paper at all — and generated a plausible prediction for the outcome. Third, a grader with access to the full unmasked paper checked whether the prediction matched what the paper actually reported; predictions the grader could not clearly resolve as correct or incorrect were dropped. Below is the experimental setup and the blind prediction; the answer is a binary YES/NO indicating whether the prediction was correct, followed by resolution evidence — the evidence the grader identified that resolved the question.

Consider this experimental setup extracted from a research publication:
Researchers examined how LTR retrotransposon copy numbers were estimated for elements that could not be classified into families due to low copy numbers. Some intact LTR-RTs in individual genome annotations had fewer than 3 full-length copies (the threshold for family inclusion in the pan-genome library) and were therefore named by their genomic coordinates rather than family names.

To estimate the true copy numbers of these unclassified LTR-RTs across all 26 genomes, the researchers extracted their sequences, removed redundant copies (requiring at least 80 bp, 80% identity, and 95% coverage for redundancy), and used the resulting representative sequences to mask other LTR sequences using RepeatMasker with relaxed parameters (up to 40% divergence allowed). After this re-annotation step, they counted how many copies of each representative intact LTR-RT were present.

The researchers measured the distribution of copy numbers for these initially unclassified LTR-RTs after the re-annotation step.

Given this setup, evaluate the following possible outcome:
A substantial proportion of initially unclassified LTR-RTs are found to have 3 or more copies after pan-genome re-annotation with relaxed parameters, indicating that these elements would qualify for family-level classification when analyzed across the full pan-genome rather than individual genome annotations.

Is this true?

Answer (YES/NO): NO